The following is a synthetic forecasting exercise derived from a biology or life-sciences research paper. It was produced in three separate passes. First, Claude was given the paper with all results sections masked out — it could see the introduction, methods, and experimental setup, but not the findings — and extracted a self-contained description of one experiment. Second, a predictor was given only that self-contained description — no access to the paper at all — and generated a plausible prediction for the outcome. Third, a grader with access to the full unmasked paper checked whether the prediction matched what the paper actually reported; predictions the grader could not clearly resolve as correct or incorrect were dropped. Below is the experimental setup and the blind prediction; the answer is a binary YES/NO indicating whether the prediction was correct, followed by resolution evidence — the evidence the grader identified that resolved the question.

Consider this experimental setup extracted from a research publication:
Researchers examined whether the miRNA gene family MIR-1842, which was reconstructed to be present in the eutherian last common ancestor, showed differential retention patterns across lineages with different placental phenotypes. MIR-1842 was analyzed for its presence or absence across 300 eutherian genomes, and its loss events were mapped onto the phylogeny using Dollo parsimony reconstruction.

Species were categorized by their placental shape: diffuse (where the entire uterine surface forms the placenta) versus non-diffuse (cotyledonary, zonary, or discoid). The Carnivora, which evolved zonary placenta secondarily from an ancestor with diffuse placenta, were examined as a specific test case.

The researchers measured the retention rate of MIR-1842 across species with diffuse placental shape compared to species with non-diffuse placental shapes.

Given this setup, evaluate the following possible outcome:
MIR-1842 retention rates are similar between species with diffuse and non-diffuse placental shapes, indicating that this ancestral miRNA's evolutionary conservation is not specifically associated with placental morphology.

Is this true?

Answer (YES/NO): NO